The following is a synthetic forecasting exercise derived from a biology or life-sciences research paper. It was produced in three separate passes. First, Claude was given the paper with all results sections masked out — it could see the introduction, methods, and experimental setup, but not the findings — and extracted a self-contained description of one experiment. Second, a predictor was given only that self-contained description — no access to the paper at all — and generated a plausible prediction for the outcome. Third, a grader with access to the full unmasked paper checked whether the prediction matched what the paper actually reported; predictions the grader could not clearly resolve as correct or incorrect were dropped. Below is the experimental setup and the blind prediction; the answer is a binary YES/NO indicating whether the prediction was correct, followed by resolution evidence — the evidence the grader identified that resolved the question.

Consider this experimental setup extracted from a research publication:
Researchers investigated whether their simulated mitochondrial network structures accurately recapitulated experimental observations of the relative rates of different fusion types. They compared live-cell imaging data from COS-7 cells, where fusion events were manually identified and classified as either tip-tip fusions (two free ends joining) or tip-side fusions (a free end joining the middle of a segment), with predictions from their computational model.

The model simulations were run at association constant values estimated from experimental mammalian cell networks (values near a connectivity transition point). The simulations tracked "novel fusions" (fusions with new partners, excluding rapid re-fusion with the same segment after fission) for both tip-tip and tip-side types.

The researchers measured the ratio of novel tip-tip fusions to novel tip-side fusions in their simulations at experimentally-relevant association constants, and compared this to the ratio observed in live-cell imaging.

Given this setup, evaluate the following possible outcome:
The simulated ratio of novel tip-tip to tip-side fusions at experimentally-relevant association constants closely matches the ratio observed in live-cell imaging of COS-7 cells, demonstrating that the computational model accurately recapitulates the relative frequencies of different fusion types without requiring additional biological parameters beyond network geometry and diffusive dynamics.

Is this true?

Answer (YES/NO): YES